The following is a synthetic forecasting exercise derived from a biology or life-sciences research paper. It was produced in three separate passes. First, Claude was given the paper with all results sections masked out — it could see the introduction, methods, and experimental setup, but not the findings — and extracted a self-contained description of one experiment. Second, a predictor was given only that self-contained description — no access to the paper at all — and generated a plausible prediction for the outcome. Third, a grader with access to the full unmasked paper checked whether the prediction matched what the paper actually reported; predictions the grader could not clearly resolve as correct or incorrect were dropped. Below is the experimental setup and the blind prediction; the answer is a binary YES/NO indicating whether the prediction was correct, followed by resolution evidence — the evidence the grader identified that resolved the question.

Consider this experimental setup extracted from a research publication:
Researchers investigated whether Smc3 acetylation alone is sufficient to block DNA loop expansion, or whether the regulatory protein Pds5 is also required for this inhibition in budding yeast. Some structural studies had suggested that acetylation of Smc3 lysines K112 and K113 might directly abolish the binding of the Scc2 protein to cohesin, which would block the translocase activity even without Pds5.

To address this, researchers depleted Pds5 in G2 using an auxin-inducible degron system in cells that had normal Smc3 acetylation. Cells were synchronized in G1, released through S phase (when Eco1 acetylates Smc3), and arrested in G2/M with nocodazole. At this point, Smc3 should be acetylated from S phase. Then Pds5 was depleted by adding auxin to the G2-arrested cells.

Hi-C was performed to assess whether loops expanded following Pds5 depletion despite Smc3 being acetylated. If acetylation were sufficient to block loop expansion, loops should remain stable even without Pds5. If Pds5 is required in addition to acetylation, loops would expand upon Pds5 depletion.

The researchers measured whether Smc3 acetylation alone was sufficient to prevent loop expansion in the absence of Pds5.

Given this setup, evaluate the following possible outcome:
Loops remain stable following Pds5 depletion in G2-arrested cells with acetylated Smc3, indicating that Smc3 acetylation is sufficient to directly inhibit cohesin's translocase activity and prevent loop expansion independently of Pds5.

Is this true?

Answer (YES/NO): NO